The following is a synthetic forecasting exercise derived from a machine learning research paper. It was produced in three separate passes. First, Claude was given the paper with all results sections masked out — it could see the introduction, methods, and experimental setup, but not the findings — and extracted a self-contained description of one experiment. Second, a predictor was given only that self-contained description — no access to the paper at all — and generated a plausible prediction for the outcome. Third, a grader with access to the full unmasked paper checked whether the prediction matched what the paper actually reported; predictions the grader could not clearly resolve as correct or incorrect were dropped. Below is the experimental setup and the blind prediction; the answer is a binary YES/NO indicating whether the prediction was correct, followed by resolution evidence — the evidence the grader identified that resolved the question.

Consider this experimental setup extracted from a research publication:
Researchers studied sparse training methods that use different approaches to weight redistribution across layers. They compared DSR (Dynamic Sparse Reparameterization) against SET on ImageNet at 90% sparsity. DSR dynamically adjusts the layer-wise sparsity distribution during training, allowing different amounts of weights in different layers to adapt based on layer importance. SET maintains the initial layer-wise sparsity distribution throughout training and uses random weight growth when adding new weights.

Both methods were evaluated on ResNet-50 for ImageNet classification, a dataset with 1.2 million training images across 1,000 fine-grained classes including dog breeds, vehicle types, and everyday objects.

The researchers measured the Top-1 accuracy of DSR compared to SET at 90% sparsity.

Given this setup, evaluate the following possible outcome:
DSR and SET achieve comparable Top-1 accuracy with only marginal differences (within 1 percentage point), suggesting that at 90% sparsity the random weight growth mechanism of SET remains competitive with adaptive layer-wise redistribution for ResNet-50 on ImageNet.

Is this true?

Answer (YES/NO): NO